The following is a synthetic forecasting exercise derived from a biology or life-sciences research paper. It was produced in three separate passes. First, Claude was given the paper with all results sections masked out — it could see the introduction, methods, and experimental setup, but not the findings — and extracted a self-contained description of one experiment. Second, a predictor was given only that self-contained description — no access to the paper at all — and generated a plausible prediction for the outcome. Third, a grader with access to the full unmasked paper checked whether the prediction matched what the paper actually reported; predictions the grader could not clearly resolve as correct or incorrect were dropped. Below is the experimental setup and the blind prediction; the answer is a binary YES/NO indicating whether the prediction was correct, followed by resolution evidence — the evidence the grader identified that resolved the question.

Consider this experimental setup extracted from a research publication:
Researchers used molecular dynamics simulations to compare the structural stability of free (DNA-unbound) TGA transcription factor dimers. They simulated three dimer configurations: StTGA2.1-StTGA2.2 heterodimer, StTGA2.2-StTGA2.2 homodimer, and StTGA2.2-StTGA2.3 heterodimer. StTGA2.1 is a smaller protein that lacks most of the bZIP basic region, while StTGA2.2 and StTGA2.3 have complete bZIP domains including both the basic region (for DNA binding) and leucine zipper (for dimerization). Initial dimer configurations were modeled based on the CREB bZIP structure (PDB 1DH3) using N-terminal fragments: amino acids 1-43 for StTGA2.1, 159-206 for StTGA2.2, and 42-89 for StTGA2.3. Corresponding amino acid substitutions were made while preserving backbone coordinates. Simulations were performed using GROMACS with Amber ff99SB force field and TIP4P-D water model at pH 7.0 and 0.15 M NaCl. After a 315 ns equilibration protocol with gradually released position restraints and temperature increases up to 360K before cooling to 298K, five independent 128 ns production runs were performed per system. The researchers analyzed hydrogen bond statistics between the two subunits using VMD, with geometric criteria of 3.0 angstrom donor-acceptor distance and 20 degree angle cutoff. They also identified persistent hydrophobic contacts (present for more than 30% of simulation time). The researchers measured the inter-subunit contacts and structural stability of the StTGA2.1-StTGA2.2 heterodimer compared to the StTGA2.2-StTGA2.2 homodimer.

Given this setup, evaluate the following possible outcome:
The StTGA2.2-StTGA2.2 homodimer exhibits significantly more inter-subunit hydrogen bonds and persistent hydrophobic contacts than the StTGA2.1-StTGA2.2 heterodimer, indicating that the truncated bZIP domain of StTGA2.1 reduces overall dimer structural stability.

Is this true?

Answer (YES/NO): NO